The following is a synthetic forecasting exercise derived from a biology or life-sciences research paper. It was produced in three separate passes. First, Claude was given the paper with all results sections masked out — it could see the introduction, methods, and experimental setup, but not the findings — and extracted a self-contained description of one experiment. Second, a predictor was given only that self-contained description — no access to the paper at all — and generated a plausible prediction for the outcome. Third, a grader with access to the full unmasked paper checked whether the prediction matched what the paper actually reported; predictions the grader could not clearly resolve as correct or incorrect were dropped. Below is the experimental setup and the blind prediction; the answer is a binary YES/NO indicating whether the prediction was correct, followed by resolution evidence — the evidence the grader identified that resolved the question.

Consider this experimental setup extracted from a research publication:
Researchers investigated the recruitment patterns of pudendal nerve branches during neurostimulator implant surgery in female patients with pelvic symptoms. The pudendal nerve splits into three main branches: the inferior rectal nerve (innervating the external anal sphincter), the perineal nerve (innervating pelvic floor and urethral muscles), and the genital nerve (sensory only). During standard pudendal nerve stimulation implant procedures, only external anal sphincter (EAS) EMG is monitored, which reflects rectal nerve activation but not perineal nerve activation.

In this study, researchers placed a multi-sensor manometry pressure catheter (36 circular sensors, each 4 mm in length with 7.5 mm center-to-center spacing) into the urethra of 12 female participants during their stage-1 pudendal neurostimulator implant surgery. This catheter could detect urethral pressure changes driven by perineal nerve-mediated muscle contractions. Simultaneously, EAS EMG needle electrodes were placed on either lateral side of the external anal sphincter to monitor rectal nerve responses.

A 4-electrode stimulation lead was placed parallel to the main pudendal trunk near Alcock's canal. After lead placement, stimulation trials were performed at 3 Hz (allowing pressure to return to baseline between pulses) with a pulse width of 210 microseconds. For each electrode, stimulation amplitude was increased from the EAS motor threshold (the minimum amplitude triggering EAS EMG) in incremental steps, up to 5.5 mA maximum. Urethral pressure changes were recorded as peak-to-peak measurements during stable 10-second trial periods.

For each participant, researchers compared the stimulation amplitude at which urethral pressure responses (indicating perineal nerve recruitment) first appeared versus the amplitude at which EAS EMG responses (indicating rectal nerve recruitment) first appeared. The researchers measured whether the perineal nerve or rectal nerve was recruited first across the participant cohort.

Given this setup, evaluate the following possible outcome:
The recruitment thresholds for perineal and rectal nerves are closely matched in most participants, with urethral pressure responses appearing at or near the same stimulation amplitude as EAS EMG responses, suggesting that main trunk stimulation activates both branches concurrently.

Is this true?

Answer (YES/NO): NO